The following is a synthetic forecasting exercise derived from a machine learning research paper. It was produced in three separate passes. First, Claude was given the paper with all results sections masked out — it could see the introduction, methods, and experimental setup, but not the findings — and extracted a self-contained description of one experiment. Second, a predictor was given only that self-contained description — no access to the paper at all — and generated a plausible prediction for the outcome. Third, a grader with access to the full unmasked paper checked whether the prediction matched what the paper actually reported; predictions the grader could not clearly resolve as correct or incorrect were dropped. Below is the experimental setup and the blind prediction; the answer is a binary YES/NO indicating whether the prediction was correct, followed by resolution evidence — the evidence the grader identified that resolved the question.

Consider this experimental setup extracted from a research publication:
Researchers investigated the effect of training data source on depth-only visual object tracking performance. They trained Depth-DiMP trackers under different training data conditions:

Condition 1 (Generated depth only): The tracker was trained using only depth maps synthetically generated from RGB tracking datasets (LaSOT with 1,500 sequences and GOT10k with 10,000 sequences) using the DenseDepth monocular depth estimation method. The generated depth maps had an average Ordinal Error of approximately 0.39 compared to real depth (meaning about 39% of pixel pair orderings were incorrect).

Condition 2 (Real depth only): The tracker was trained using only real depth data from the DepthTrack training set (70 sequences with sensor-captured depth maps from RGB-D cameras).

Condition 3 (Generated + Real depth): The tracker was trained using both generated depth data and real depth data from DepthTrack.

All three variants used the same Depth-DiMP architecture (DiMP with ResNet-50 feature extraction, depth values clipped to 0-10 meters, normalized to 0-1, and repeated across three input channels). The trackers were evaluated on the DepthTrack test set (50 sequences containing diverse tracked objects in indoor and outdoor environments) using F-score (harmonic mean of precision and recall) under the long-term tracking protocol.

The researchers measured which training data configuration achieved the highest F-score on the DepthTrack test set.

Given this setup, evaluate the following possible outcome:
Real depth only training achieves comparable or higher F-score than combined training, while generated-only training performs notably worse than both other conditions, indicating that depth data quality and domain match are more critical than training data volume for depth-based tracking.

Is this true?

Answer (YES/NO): YES